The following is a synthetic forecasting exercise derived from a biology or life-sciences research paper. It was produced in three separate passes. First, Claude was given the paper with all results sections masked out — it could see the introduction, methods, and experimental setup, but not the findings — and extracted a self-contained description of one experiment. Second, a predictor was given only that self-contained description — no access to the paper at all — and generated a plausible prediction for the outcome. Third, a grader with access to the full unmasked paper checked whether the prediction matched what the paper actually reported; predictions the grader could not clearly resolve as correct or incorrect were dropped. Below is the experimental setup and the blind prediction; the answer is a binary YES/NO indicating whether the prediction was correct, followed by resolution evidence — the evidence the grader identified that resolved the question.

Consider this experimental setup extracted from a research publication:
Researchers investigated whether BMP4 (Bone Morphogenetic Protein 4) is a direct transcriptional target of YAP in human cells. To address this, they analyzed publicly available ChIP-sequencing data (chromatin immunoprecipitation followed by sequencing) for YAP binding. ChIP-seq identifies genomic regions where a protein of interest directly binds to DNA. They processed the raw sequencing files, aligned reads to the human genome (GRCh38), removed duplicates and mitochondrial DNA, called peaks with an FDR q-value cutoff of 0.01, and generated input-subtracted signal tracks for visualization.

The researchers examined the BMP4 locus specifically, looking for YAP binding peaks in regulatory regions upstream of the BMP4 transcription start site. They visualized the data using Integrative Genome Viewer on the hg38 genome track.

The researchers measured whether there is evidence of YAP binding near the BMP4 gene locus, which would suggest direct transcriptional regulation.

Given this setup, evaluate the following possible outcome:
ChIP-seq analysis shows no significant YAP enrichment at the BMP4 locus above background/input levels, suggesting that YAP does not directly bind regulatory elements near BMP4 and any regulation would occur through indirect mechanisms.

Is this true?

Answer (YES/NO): NO